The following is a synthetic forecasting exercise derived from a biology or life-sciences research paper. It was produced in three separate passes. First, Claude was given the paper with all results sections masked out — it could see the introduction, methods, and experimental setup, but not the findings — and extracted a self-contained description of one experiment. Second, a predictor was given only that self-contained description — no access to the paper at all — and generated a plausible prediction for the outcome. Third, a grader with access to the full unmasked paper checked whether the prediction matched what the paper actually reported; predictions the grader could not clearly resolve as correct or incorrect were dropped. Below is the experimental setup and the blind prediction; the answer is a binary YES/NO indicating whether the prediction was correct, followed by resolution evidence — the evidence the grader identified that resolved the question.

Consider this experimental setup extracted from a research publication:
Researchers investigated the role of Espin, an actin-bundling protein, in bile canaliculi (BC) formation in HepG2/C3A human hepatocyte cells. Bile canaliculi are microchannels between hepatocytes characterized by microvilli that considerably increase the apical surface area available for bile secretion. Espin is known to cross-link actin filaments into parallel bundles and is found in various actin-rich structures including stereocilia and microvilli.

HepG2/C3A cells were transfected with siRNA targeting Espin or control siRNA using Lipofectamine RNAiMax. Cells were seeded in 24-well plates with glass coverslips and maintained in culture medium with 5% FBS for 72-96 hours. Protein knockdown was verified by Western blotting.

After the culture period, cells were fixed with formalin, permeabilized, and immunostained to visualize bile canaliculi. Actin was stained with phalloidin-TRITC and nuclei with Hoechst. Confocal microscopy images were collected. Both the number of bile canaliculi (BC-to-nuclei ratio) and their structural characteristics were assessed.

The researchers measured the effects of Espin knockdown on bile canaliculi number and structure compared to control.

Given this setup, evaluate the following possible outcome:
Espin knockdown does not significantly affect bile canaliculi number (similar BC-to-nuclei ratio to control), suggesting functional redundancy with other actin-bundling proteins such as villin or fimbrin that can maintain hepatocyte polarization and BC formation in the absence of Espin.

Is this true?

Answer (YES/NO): YES